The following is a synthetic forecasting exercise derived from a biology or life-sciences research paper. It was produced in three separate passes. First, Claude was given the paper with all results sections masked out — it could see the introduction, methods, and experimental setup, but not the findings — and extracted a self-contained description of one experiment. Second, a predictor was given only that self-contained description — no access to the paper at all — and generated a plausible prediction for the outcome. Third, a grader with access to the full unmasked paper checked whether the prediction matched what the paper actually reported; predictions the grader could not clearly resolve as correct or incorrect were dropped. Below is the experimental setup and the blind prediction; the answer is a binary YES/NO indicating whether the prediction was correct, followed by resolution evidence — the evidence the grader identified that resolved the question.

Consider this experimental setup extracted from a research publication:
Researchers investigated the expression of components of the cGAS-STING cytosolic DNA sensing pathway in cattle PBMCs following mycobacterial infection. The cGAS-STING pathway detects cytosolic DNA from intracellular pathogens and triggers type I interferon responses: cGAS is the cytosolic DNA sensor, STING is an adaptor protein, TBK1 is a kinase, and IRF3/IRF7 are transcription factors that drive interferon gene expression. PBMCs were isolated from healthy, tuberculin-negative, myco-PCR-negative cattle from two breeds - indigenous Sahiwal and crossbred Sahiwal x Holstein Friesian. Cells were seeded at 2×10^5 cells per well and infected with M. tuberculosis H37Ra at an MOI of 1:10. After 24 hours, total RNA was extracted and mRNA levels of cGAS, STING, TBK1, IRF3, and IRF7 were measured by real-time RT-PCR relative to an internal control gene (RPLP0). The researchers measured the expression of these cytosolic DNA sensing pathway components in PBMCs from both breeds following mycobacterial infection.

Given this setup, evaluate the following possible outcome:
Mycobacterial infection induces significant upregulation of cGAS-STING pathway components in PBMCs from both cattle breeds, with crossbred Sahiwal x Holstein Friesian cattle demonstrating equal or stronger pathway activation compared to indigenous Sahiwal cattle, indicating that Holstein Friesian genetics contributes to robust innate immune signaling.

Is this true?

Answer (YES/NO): NO